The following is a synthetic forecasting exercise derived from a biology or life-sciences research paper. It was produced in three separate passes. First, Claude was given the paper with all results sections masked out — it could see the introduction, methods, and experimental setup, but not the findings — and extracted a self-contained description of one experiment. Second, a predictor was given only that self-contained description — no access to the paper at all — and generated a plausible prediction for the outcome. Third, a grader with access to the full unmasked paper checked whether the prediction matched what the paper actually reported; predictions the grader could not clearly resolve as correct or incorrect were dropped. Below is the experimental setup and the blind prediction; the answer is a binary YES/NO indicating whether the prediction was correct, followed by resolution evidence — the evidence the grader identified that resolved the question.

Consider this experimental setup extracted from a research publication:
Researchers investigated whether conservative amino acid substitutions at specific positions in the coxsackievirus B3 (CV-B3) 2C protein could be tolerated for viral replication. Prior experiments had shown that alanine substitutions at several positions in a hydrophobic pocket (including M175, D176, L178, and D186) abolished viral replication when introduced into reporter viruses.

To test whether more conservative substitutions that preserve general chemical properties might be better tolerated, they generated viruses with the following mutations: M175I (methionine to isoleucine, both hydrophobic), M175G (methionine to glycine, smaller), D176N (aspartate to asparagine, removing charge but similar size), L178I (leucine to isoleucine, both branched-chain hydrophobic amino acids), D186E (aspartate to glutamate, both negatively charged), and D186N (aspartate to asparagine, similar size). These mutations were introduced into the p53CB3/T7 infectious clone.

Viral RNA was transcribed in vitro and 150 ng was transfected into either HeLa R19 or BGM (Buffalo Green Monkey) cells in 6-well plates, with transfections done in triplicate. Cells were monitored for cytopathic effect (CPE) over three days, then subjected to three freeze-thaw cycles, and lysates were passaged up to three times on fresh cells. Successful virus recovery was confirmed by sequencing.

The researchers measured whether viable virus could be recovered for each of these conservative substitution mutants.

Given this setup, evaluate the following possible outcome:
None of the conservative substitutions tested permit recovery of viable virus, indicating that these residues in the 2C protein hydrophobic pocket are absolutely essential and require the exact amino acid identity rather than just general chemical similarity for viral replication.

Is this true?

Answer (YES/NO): YES